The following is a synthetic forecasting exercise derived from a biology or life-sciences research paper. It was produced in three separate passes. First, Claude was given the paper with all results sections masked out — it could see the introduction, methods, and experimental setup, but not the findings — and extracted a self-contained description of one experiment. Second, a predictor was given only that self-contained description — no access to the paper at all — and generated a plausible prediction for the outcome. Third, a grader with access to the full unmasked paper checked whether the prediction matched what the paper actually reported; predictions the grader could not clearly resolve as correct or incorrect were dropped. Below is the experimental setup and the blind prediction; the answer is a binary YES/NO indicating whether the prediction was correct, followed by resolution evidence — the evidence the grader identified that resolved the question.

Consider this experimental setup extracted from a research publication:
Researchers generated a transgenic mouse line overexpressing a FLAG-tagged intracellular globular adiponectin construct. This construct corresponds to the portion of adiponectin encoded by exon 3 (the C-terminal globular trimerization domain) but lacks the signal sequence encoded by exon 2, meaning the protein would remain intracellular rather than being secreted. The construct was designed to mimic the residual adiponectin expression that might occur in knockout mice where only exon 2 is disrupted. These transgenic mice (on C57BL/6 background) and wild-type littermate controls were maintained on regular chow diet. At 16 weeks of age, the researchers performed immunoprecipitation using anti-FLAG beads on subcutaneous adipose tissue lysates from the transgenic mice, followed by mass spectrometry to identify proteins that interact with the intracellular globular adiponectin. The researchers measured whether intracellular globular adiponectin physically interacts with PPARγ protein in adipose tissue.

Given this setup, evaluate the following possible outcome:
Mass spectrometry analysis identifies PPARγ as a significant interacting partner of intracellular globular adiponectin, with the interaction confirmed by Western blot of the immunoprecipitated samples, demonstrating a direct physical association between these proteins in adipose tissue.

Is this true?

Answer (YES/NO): NO